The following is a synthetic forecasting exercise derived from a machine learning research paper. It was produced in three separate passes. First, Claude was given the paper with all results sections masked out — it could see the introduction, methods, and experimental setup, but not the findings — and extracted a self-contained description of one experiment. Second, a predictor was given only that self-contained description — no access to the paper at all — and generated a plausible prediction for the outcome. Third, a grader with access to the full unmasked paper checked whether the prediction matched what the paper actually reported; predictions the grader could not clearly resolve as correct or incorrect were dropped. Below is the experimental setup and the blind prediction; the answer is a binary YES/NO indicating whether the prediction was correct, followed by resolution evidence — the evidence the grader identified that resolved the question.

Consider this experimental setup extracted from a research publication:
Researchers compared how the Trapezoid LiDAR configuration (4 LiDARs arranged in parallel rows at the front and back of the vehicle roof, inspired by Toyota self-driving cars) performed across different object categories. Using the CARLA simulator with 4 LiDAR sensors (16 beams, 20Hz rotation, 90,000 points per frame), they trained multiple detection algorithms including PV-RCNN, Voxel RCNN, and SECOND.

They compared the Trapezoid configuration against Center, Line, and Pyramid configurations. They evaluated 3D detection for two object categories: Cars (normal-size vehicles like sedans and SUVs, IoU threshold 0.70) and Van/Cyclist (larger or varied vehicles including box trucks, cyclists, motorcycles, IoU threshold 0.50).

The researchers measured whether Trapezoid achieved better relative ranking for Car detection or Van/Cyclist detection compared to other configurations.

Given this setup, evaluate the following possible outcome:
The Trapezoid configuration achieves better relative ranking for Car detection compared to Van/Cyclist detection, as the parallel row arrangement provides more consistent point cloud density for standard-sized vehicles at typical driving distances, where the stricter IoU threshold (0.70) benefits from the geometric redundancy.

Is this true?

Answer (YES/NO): NO